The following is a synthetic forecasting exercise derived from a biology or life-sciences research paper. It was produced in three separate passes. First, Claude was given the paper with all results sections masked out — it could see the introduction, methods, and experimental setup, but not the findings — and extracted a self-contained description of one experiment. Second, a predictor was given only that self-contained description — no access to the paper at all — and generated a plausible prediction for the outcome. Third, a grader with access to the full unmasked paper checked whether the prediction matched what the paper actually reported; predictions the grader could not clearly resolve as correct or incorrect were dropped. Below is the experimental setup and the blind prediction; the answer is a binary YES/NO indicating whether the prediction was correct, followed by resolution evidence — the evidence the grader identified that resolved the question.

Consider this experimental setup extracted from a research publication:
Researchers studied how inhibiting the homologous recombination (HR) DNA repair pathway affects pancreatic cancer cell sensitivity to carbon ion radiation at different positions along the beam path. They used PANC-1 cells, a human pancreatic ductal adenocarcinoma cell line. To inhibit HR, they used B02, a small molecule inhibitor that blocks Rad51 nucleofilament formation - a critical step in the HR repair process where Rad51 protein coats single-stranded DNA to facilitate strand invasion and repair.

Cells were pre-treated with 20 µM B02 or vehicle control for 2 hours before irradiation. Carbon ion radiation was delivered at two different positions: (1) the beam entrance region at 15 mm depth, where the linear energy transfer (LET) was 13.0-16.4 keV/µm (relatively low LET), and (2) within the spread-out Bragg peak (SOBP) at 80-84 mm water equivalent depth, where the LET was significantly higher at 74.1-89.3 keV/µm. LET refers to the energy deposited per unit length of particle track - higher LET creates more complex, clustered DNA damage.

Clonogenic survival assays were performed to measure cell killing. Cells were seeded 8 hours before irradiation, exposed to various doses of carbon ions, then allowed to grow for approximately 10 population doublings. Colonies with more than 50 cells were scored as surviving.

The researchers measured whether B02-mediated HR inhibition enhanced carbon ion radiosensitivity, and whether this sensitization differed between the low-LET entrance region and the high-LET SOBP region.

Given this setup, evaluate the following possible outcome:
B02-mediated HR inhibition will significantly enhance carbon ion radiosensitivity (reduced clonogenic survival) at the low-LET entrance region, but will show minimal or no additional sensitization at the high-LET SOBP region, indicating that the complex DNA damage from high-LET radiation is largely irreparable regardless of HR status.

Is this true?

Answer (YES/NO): NO